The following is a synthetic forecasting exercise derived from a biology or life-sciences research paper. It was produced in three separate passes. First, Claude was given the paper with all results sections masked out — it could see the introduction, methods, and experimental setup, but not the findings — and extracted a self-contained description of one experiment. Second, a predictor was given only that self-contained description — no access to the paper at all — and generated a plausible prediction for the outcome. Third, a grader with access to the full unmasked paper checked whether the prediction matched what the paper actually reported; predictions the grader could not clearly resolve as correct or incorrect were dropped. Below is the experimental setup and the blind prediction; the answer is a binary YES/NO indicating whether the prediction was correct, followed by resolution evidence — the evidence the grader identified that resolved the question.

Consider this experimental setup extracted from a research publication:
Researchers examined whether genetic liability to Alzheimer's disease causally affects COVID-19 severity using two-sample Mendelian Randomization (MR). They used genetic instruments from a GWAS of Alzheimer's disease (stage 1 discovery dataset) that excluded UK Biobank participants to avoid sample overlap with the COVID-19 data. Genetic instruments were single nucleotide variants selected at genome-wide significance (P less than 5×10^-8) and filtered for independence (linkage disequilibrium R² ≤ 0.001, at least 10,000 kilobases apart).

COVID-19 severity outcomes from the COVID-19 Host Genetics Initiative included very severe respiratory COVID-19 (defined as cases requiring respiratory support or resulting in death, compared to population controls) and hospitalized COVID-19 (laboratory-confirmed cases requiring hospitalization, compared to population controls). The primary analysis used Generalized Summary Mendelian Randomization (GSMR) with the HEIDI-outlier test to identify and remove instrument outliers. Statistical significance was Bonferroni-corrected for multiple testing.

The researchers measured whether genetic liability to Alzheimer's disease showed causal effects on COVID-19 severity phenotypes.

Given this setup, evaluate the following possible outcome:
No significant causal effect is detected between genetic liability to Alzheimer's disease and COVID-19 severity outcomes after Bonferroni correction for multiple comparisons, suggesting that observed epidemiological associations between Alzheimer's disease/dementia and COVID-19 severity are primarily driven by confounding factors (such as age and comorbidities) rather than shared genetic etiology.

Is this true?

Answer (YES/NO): YES